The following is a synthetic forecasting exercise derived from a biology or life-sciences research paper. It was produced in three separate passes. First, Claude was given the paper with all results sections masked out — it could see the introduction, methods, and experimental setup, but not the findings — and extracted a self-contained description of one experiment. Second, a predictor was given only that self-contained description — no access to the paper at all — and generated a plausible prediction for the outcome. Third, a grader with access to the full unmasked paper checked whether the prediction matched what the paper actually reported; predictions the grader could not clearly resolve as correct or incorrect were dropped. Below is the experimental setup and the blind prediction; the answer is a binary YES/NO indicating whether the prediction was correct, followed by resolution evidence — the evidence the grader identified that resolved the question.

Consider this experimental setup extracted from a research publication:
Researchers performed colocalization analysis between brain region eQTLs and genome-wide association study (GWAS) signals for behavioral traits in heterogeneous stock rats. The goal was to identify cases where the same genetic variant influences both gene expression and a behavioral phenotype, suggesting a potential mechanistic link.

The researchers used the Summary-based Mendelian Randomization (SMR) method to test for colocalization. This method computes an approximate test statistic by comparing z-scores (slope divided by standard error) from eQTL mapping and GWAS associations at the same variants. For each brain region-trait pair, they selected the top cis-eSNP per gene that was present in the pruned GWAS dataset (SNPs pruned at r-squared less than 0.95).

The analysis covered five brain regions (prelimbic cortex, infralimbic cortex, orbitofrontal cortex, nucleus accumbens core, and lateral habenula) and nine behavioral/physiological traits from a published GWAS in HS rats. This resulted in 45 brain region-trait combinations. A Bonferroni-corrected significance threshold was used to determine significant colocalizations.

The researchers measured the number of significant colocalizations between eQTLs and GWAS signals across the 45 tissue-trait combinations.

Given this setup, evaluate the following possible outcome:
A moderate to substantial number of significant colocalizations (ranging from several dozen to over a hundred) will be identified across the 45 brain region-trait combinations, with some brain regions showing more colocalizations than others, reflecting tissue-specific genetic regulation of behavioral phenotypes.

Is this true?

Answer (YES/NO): YES